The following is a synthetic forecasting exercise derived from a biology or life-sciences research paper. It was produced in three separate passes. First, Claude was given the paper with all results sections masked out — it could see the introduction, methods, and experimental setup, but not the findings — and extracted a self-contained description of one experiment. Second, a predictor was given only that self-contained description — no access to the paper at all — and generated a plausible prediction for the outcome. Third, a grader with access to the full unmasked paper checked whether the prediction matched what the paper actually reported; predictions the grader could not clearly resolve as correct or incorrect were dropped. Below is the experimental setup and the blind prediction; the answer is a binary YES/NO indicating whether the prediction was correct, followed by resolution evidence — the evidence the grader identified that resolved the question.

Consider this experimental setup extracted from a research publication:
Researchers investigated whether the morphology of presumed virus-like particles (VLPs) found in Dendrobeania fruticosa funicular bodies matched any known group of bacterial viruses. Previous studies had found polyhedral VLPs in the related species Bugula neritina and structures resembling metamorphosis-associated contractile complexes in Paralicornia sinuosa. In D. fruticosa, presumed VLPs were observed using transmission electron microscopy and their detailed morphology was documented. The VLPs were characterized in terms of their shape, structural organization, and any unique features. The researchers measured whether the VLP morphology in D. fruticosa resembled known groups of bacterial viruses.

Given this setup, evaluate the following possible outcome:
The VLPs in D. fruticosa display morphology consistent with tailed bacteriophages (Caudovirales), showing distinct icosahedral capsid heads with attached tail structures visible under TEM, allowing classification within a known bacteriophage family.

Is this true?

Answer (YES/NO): NO